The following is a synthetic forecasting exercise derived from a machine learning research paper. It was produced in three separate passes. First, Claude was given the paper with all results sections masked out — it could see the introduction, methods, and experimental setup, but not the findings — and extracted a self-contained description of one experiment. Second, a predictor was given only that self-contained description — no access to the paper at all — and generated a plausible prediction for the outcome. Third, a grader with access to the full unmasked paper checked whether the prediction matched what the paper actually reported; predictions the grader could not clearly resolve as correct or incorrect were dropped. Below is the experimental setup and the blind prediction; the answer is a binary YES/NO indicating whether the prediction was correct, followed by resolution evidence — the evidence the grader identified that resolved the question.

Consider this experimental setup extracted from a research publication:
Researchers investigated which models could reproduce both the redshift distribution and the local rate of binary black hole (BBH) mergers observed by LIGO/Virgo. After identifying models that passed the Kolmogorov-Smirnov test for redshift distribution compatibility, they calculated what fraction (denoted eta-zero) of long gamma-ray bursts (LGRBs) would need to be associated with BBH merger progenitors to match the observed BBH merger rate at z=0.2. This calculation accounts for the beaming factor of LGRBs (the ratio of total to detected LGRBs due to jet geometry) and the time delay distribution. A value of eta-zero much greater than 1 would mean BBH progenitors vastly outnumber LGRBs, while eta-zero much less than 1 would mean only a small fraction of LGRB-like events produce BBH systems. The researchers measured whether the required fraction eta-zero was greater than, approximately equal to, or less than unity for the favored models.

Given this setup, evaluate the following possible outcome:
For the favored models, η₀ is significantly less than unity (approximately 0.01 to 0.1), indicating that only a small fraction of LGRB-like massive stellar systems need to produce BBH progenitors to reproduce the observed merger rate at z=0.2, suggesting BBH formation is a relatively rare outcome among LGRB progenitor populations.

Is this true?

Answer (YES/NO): NO